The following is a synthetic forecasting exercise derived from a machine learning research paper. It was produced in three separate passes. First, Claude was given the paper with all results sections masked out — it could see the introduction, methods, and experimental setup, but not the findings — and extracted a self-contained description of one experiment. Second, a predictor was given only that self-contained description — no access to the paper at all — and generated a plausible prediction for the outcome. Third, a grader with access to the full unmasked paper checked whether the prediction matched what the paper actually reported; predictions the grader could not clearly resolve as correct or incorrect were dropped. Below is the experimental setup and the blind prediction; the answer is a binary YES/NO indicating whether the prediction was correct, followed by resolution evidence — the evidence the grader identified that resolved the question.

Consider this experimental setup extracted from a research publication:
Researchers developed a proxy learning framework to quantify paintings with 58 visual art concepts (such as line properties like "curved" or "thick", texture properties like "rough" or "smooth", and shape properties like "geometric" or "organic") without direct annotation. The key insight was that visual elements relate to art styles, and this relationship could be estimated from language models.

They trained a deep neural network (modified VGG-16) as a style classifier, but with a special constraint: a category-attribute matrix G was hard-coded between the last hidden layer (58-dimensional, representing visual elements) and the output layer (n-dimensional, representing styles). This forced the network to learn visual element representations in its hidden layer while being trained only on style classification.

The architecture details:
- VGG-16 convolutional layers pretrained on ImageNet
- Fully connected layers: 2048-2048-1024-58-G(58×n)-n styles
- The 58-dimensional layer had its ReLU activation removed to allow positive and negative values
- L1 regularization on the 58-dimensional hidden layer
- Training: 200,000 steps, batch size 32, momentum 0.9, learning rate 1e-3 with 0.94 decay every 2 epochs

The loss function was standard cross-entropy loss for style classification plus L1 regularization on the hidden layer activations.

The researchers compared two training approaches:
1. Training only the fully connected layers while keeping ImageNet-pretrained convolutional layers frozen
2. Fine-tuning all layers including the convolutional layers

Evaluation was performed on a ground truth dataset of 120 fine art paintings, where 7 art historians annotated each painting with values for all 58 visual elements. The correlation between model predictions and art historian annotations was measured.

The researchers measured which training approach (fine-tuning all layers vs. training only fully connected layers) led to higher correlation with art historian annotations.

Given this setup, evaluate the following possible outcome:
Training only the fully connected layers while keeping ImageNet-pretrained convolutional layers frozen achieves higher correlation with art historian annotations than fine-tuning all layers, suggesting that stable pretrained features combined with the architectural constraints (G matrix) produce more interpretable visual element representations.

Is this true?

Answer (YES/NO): YES